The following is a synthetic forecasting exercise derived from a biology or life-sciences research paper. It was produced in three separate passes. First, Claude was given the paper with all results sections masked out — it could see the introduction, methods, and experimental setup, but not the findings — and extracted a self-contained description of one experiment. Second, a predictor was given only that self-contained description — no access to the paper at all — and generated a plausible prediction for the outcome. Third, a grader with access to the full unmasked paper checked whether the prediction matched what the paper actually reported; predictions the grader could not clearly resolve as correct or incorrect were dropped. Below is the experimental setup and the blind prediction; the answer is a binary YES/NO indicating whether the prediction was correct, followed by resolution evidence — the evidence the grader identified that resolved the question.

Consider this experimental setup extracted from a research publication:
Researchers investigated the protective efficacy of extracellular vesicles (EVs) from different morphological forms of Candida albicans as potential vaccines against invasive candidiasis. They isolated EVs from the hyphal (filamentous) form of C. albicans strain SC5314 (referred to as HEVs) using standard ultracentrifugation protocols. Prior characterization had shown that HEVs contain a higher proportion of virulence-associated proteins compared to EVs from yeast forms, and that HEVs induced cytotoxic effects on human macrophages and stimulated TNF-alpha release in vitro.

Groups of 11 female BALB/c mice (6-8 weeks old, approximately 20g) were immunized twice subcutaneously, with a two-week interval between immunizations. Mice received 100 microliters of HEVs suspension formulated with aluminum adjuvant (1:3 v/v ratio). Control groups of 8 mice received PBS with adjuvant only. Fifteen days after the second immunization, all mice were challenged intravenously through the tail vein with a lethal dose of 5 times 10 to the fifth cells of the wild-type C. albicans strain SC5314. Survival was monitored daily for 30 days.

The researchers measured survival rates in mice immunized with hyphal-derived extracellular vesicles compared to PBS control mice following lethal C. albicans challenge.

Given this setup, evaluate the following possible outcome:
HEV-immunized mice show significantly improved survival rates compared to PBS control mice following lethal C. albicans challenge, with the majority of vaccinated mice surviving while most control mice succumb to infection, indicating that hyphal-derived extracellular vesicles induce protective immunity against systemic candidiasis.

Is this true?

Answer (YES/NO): NO